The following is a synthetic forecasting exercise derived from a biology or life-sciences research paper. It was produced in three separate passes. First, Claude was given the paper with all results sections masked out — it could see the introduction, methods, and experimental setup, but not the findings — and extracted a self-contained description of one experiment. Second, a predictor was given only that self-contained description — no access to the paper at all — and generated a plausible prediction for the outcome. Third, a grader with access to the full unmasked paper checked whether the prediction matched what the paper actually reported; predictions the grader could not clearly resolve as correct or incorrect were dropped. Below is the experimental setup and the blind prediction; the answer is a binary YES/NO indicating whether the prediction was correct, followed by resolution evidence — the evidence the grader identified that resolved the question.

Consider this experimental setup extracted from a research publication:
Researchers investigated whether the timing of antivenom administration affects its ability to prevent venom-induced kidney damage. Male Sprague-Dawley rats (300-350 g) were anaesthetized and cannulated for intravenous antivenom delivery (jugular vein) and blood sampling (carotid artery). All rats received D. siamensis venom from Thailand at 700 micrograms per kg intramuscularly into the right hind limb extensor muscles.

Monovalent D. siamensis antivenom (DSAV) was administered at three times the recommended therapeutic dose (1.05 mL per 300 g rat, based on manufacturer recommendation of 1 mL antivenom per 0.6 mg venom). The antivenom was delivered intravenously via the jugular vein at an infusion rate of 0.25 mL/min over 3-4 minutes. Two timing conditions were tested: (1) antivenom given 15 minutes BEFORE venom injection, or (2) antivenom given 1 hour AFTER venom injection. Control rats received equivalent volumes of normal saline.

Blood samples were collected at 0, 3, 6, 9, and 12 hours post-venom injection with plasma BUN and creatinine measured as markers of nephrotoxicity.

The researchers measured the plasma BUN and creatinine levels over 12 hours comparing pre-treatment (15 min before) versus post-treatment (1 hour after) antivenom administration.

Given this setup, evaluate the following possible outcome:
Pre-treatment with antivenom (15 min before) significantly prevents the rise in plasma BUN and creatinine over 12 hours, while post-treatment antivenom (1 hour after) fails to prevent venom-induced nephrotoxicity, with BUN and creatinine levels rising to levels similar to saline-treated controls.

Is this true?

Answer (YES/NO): NO